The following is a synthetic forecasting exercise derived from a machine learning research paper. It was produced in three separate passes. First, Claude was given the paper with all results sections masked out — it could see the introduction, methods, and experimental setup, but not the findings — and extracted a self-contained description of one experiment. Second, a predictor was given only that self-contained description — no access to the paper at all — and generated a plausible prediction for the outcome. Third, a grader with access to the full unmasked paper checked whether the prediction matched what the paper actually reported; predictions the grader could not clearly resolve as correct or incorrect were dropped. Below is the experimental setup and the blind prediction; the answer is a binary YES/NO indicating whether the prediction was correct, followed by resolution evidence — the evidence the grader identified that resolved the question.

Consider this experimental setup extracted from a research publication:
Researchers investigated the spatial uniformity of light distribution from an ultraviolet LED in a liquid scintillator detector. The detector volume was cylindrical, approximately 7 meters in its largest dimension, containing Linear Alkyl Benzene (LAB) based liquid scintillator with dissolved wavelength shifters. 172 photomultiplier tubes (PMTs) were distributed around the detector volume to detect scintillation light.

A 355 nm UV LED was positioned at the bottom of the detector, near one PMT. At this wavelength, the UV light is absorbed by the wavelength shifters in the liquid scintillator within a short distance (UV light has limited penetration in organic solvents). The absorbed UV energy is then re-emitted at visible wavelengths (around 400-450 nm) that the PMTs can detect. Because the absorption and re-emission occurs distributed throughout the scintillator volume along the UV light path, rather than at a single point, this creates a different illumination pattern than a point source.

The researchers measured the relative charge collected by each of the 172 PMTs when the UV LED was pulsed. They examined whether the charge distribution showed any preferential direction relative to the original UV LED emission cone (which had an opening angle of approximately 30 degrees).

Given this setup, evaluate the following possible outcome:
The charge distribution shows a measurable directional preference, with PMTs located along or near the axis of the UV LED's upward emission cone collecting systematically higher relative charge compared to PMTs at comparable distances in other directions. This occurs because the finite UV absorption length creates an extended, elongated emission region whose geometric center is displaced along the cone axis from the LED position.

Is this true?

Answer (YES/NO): NO